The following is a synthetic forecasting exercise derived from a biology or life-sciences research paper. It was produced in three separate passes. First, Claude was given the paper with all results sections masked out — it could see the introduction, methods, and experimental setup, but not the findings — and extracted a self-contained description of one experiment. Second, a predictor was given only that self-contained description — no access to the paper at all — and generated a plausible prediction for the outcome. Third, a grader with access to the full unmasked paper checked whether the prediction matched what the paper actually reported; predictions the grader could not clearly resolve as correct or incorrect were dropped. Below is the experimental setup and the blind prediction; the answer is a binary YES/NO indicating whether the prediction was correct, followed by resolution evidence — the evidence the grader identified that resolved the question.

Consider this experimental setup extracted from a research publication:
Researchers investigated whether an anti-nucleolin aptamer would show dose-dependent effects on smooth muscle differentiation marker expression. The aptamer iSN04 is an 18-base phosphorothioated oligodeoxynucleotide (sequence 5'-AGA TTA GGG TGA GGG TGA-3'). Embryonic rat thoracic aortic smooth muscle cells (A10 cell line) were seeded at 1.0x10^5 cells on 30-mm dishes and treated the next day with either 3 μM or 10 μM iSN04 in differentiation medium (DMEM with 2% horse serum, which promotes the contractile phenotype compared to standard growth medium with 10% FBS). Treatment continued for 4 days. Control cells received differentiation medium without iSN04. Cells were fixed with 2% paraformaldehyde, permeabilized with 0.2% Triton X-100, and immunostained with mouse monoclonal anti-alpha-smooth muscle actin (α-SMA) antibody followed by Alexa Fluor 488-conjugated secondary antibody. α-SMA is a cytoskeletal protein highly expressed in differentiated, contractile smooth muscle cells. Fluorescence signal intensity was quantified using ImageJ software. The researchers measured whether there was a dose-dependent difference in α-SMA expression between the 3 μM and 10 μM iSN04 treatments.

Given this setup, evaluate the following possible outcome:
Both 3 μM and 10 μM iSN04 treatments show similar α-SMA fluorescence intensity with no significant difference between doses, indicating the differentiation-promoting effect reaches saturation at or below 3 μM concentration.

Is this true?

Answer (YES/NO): NO